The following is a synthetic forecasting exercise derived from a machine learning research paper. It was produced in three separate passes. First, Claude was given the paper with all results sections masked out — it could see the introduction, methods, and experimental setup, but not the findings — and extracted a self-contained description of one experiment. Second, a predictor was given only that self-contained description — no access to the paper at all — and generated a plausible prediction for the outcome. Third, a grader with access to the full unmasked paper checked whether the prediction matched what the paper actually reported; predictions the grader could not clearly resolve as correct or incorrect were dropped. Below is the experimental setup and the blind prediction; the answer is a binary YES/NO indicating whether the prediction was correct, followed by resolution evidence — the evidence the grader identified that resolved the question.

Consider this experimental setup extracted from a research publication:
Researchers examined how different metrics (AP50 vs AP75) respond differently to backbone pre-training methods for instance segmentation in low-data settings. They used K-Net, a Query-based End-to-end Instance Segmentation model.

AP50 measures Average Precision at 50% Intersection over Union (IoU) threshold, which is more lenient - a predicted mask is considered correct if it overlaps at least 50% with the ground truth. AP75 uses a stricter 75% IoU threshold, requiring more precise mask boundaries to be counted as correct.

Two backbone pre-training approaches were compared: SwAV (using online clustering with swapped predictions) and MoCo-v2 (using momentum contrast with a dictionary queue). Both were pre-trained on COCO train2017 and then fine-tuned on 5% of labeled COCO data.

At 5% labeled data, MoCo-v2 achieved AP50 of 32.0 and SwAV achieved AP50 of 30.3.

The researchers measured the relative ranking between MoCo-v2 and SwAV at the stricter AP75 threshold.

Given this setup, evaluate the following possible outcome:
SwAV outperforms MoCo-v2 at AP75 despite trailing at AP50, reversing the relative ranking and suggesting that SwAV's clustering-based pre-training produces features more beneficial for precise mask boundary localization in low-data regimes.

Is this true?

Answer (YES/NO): NO